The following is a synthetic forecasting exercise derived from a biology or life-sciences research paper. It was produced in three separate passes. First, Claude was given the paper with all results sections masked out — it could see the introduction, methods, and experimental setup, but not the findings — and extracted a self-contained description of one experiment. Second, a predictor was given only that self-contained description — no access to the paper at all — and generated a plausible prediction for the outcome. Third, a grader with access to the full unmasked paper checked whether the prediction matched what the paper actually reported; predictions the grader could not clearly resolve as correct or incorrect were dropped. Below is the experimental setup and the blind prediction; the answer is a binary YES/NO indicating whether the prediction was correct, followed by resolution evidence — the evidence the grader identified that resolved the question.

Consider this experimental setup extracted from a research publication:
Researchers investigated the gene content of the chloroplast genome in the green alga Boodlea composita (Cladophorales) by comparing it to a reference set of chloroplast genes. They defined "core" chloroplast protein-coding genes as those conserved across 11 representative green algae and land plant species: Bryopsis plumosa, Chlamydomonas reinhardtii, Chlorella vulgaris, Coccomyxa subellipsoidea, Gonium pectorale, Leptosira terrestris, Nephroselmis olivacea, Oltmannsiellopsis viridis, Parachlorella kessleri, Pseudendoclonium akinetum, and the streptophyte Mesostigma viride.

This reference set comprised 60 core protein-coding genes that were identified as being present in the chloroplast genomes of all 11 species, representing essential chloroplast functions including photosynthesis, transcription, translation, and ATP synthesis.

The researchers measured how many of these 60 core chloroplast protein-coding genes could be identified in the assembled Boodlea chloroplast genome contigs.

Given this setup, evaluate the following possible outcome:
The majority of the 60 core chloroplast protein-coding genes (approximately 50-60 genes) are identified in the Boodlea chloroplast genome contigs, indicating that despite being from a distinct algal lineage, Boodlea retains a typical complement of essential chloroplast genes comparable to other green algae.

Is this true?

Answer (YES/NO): NO